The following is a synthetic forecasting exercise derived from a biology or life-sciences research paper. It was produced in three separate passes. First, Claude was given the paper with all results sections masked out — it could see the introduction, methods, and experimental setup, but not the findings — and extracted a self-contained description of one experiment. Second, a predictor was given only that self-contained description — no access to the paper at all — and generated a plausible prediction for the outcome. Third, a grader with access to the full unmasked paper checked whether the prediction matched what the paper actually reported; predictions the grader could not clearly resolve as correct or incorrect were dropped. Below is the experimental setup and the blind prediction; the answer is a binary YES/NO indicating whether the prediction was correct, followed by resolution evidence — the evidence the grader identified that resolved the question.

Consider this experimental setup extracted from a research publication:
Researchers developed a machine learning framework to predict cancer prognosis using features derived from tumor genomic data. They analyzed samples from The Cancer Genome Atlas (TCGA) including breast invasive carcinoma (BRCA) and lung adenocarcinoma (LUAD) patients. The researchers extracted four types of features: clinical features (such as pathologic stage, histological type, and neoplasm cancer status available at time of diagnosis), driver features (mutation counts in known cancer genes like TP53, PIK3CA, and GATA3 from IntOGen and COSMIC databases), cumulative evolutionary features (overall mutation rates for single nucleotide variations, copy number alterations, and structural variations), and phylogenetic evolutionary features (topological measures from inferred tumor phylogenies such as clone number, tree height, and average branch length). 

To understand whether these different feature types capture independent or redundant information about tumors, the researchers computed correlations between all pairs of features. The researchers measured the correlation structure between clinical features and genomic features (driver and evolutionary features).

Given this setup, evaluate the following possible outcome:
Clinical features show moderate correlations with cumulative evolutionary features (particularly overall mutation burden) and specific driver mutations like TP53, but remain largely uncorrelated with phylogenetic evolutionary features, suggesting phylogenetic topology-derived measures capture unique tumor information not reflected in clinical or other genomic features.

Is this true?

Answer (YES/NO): NO